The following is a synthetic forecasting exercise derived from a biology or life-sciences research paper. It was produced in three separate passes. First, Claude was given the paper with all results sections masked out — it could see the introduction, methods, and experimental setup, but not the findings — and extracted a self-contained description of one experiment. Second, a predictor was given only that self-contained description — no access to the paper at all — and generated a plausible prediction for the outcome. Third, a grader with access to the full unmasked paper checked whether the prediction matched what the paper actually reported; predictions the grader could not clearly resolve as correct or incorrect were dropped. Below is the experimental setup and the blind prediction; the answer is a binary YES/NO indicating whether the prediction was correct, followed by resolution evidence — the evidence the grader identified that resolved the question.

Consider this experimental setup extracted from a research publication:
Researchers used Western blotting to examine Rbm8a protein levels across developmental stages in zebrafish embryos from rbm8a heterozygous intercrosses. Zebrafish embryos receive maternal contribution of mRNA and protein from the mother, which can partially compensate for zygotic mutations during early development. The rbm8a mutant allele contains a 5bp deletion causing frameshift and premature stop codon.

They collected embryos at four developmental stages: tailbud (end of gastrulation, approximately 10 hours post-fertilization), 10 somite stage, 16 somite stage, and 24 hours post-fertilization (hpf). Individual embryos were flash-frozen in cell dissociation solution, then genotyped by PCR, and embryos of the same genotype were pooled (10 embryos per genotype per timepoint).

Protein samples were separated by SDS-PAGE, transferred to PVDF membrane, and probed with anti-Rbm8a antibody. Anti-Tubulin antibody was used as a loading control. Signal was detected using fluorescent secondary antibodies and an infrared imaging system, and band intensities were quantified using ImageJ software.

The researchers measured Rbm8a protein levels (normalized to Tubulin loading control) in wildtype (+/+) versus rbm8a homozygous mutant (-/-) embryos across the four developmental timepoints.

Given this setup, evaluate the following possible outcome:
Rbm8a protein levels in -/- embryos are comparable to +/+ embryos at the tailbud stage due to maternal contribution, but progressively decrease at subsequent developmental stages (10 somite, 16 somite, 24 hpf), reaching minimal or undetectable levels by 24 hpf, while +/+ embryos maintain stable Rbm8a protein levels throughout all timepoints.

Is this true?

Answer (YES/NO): YES